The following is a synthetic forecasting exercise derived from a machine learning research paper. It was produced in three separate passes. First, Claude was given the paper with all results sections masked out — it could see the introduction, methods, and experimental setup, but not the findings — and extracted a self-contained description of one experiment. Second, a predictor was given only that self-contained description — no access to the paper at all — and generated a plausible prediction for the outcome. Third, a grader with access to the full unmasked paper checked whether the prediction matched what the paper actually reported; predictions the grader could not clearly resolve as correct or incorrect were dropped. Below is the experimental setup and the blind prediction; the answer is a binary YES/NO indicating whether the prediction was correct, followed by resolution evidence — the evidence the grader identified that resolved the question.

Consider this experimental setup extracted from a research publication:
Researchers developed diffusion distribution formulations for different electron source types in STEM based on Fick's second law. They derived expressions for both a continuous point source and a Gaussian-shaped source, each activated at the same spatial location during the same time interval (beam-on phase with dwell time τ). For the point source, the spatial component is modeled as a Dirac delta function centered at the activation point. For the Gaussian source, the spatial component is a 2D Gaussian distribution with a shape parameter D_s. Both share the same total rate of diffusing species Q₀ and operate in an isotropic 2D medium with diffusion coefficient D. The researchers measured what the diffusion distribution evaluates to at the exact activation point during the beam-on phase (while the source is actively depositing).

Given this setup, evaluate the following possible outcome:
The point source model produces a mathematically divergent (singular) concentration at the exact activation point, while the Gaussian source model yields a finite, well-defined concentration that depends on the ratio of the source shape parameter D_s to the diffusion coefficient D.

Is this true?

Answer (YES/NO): YES